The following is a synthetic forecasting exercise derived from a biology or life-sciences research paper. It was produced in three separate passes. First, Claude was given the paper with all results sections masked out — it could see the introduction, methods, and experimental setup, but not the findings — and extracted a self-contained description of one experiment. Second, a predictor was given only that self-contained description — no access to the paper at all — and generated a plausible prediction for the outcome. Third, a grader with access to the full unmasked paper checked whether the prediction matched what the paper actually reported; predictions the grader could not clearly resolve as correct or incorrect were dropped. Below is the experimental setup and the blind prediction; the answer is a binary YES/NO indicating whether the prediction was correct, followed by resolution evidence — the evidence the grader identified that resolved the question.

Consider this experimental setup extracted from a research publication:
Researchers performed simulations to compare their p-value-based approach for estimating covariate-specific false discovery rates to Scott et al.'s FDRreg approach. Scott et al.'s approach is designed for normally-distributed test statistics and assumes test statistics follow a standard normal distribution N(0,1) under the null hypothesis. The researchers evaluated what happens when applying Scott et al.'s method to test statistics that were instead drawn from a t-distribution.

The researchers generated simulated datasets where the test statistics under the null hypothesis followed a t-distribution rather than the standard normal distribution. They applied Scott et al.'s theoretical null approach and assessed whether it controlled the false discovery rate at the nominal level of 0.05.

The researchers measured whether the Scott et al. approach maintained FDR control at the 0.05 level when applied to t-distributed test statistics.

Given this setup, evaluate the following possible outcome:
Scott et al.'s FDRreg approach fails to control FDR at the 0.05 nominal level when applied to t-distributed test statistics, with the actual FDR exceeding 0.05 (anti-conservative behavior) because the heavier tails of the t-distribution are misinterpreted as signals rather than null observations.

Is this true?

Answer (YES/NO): YES